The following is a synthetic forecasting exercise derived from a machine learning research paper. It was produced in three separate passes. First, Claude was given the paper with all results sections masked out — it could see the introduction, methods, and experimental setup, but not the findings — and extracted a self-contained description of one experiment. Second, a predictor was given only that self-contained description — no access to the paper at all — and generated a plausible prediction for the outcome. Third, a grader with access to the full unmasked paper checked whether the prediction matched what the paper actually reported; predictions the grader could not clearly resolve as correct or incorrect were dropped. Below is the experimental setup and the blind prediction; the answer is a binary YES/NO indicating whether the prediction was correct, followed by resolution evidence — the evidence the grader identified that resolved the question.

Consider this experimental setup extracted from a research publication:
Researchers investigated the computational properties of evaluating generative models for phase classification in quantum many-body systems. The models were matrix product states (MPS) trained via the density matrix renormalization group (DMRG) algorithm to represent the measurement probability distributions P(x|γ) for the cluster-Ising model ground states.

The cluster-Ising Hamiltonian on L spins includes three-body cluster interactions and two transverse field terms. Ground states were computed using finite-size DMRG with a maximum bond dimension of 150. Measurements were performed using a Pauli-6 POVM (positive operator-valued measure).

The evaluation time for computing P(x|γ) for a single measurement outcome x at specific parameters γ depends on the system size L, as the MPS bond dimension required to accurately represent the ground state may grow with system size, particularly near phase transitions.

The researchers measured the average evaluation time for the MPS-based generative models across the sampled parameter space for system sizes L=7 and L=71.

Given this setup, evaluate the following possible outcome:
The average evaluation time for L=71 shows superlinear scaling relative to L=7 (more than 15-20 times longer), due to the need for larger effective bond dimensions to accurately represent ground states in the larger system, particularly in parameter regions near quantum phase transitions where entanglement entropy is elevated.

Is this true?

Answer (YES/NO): YES